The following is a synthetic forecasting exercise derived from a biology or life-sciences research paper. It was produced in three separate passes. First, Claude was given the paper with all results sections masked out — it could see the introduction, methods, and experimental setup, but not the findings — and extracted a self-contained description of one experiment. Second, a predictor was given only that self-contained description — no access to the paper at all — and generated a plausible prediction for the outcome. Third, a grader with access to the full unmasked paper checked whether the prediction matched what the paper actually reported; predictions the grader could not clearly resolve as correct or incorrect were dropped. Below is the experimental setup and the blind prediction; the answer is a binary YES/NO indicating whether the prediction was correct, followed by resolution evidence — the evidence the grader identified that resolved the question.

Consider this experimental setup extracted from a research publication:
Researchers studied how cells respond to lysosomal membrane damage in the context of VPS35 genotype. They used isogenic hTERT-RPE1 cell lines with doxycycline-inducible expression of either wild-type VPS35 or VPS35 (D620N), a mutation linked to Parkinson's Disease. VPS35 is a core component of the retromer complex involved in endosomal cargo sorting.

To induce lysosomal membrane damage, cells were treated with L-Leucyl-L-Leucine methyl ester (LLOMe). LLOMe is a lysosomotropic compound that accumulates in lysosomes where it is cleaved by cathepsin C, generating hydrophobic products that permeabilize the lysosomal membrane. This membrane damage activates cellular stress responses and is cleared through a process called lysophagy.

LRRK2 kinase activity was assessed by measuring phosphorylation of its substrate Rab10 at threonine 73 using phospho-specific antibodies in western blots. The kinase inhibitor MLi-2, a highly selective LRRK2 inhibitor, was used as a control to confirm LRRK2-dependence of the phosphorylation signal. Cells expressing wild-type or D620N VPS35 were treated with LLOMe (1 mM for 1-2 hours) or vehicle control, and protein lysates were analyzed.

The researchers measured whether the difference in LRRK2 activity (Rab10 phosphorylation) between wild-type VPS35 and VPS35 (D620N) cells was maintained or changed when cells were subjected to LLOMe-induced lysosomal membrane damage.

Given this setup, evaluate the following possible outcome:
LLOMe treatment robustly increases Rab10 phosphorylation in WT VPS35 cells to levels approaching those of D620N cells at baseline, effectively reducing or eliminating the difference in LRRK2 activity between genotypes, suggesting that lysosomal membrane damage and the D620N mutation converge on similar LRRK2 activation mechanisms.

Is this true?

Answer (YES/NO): NO